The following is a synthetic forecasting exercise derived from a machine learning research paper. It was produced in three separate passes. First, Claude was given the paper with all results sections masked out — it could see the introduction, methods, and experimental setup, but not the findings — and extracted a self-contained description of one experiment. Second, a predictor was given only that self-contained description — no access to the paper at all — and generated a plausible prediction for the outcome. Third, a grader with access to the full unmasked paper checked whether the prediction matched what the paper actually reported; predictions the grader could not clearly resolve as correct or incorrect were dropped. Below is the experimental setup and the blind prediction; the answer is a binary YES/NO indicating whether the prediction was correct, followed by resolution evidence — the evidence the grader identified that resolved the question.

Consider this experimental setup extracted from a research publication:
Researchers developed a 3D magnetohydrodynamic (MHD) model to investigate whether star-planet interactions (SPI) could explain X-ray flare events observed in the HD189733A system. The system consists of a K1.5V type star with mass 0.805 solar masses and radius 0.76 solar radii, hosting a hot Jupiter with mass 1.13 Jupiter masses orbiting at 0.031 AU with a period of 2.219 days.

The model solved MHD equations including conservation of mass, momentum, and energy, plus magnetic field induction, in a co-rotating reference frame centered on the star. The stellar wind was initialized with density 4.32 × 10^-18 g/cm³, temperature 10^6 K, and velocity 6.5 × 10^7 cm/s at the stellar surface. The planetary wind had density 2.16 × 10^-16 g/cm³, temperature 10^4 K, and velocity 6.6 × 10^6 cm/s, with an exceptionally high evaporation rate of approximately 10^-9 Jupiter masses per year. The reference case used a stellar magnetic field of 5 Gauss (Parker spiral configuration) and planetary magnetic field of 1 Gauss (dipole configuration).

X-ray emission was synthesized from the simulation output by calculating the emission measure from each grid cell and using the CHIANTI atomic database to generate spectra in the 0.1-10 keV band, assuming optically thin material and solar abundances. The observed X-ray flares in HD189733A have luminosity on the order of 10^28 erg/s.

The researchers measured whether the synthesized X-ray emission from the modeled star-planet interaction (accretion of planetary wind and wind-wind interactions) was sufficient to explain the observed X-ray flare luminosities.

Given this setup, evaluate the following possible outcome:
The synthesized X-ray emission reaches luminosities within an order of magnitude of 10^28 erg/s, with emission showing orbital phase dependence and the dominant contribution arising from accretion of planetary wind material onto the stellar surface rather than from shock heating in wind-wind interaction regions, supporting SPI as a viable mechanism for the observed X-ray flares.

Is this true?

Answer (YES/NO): NO